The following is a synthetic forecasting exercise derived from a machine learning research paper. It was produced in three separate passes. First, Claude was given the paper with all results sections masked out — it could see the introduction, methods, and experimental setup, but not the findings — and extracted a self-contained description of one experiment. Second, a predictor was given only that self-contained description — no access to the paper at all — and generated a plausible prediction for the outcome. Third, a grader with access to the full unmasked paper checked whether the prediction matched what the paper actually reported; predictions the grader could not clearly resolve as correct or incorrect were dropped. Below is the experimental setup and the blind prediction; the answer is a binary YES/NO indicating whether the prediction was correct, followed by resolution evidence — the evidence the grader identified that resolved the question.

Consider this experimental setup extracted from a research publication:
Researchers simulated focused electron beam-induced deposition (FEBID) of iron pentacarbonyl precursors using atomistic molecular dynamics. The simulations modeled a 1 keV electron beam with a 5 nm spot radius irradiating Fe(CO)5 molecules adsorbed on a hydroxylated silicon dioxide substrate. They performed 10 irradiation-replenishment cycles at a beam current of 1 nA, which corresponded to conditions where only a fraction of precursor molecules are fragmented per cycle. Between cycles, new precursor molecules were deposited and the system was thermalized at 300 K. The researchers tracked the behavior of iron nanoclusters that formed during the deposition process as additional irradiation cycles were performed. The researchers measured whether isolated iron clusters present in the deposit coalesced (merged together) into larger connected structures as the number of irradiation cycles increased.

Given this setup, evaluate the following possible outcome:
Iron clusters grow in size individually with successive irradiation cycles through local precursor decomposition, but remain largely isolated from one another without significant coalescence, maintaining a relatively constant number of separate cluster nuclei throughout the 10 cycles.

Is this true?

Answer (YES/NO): YES